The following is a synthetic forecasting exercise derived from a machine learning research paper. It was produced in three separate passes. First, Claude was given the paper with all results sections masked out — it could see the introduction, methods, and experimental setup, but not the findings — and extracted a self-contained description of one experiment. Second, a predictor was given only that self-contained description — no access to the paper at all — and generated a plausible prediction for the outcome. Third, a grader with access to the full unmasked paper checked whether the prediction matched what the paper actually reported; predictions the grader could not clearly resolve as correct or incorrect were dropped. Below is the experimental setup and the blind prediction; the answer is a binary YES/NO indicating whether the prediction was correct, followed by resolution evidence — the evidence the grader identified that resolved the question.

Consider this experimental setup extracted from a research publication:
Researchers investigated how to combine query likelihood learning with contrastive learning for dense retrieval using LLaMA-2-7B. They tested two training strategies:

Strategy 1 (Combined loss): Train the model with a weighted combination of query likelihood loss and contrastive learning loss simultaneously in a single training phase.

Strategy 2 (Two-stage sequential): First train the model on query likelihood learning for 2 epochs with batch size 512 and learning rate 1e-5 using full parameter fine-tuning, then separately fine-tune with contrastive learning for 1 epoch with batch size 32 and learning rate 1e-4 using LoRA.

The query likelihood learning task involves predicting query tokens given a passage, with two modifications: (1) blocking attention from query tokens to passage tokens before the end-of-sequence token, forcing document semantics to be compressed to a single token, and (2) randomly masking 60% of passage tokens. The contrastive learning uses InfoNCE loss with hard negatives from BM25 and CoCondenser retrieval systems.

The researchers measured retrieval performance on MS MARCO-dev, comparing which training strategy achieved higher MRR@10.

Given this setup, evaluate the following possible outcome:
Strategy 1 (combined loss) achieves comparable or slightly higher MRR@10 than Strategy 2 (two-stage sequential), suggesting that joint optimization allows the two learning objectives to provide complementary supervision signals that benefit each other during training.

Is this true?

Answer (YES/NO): NO